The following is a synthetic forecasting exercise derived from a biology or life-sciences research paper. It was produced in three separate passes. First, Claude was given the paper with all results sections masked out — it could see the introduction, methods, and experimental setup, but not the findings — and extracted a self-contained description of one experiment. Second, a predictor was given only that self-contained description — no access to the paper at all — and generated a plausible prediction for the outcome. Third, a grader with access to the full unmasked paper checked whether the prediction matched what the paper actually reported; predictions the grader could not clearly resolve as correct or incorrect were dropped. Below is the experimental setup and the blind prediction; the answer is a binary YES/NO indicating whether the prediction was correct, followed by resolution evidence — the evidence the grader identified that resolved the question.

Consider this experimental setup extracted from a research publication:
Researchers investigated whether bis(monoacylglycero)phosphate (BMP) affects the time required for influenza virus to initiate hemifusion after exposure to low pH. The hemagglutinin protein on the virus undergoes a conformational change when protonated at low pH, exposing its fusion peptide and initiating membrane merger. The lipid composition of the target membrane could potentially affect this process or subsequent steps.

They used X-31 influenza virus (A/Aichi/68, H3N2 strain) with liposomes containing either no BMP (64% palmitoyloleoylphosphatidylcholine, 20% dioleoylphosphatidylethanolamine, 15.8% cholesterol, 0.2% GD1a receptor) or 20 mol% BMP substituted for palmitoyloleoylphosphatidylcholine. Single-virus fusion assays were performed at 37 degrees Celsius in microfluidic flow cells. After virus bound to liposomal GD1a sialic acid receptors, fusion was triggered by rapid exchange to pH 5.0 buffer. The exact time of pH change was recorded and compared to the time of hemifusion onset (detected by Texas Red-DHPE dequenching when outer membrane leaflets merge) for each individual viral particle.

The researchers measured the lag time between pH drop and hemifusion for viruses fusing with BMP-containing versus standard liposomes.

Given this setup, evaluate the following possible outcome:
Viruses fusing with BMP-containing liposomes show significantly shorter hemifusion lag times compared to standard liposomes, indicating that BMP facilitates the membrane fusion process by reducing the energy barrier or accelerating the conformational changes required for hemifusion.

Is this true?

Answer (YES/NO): NO